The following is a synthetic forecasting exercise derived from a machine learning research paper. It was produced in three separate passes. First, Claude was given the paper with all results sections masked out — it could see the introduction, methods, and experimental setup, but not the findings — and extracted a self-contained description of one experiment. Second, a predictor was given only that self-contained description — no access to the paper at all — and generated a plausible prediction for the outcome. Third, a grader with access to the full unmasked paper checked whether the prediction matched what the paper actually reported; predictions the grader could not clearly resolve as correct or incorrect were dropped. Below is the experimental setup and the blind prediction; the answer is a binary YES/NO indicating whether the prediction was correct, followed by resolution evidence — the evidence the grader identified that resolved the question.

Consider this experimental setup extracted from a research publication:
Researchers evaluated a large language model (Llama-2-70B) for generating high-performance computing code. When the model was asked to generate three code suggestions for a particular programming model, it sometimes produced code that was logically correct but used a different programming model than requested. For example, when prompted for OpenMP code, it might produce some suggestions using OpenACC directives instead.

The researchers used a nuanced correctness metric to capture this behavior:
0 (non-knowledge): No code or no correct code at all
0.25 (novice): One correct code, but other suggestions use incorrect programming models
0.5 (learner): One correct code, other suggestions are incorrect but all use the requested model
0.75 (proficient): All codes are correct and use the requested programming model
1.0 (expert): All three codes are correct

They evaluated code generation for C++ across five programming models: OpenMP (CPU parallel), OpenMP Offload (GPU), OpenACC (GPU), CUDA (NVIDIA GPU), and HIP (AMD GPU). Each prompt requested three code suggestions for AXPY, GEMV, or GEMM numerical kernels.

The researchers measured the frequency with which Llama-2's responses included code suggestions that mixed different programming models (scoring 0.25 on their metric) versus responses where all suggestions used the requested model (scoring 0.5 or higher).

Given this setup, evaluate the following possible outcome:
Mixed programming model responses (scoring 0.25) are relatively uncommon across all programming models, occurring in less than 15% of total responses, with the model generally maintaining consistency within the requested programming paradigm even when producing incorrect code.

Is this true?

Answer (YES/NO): NO